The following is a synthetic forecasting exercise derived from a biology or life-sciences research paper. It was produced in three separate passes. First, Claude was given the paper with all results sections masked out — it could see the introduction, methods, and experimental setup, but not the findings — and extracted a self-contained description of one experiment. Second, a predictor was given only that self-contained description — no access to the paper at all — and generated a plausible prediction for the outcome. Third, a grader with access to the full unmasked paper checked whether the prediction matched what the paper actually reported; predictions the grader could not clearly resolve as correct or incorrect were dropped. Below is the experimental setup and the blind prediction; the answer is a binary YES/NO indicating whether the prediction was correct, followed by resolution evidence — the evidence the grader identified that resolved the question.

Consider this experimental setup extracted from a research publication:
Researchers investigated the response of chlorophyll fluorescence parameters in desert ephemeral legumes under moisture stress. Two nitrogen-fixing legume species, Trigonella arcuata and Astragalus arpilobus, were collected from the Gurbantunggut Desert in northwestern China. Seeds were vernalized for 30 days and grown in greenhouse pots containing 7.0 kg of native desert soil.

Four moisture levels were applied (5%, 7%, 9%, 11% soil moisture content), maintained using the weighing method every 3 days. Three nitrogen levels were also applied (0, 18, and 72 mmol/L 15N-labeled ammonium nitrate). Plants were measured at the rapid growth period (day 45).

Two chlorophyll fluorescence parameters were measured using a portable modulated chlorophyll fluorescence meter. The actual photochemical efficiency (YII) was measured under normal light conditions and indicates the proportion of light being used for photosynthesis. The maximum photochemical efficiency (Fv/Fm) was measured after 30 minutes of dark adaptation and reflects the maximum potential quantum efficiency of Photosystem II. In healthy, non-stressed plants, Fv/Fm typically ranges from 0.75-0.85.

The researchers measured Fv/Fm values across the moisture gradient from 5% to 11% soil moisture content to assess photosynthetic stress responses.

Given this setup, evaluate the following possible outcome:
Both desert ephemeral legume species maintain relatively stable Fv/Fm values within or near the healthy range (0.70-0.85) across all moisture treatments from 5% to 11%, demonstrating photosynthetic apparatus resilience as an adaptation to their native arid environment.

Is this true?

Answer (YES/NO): NO